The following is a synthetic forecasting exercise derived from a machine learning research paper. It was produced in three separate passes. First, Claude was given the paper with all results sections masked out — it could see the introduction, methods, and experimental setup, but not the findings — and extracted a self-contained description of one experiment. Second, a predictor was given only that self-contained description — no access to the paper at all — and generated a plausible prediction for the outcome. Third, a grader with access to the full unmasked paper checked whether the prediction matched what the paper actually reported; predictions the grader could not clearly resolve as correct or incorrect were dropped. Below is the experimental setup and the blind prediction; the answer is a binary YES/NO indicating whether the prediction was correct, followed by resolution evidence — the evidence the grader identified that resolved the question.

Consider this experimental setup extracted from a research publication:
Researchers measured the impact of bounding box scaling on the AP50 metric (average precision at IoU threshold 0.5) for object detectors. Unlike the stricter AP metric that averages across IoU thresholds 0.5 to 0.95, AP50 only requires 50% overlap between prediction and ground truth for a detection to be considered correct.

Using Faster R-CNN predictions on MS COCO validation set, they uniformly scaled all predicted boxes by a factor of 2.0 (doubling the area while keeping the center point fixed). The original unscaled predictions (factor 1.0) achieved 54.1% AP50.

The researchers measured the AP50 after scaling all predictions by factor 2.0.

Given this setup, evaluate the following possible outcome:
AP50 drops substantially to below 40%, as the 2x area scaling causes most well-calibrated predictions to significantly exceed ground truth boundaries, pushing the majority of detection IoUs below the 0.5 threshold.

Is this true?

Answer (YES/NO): NO